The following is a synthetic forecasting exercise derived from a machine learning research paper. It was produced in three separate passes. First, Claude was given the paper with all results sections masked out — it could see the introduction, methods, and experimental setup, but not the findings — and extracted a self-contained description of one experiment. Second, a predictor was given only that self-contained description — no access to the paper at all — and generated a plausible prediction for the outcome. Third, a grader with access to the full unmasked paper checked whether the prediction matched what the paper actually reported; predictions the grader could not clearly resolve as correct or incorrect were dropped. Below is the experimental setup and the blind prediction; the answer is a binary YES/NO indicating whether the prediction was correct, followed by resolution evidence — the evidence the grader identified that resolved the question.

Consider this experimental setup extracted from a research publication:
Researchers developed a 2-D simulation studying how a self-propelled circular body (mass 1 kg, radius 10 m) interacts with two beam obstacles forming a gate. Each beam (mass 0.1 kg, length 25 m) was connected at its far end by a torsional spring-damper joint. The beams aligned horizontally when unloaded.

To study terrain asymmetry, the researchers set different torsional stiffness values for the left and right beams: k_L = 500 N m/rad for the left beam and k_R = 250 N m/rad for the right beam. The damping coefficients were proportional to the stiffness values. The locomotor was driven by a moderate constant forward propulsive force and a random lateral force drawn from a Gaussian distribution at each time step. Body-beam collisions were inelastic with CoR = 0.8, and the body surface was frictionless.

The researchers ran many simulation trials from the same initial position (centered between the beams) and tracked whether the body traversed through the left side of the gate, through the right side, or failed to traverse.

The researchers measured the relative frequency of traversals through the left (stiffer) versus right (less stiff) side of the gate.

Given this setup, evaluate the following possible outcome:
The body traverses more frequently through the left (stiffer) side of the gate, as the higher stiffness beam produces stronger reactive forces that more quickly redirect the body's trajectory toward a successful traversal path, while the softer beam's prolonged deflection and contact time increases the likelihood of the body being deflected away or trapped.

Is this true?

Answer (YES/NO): NO